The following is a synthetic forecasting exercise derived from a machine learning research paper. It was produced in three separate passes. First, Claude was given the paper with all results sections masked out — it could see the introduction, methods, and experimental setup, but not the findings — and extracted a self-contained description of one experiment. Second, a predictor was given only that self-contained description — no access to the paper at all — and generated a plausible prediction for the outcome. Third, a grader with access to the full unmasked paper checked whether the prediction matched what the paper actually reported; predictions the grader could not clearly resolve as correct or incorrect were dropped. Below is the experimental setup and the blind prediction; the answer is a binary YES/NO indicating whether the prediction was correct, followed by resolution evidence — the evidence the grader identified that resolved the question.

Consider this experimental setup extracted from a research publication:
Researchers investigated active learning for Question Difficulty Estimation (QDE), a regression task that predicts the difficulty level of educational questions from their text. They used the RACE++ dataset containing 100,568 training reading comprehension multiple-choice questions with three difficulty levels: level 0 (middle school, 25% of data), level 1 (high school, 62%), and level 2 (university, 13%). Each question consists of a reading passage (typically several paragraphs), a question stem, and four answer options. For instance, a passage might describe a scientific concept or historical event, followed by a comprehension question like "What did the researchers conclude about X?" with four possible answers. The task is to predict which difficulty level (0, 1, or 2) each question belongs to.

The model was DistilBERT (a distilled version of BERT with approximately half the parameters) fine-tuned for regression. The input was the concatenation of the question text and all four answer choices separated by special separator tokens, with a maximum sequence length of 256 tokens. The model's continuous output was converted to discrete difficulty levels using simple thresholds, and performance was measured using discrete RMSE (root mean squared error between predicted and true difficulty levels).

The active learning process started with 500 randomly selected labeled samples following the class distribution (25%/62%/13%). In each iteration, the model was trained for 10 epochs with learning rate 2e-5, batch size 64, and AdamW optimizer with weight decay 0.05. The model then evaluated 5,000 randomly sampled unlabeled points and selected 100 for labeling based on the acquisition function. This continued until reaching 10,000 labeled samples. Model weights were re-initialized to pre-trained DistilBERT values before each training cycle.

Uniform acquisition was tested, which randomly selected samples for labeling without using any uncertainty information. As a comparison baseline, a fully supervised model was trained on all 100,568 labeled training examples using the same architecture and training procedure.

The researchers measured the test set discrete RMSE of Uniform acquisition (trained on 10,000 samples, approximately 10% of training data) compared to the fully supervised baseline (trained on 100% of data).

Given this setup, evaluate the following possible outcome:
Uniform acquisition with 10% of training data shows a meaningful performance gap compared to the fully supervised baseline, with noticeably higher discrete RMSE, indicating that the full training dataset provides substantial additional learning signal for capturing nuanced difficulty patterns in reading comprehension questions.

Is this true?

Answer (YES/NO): NO